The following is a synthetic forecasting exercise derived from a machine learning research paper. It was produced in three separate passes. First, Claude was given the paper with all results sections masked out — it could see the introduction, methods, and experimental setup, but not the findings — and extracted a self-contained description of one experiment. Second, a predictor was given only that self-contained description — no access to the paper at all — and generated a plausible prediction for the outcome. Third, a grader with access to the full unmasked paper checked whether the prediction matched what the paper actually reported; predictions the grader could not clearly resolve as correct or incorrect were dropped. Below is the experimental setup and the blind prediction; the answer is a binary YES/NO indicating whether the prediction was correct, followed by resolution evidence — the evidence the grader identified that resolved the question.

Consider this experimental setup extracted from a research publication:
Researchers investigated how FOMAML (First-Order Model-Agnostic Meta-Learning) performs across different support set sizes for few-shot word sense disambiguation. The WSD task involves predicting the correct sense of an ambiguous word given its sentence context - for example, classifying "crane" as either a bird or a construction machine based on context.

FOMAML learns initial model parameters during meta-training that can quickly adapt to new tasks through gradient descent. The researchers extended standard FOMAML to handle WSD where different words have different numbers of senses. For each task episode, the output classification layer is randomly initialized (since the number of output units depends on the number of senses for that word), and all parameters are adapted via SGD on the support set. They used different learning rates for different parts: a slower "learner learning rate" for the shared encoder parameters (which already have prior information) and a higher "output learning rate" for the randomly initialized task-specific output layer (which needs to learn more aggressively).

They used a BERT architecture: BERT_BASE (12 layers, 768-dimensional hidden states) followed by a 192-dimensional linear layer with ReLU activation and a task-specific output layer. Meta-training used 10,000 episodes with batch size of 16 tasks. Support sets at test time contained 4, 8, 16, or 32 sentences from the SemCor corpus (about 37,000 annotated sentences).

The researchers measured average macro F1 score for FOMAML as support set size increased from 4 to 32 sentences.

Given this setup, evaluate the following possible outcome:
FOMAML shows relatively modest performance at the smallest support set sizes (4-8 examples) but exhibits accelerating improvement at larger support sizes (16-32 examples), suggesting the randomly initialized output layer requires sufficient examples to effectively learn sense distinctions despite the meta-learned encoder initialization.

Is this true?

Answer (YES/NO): NO